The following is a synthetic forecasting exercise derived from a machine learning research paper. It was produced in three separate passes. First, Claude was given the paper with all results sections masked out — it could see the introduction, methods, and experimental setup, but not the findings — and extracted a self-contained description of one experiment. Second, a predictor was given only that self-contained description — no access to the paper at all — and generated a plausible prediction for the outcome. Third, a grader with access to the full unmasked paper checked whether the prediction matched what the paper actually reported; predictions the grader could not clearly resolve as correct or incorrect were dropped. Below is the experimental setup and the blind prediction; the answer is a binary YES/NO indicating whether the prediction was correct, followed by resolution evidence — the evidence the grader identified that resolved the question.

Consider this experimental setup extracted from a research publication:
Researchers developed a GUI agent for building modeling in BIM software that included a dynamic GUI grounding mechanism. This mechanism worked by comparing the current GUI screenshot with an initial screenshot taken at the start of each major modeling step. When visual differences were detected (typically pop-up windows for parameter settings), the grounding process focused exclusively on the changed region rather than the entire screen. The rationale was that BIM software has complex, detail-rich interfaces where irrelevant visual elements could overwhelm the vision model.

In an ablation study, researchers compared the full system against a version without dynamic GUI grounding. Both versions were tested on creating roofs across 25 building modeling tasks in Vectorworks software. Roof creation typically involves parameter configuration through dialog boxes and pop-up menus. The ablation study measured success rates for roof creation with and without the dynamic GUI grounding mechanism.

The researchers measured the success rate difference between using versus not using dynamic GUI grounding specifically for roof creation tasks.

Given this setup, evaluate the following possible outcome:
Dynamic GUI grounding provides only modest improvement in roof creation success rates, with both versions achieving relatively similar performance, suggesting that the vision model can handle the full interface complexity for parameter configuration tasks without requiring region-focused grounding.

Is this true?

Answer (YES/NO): NO